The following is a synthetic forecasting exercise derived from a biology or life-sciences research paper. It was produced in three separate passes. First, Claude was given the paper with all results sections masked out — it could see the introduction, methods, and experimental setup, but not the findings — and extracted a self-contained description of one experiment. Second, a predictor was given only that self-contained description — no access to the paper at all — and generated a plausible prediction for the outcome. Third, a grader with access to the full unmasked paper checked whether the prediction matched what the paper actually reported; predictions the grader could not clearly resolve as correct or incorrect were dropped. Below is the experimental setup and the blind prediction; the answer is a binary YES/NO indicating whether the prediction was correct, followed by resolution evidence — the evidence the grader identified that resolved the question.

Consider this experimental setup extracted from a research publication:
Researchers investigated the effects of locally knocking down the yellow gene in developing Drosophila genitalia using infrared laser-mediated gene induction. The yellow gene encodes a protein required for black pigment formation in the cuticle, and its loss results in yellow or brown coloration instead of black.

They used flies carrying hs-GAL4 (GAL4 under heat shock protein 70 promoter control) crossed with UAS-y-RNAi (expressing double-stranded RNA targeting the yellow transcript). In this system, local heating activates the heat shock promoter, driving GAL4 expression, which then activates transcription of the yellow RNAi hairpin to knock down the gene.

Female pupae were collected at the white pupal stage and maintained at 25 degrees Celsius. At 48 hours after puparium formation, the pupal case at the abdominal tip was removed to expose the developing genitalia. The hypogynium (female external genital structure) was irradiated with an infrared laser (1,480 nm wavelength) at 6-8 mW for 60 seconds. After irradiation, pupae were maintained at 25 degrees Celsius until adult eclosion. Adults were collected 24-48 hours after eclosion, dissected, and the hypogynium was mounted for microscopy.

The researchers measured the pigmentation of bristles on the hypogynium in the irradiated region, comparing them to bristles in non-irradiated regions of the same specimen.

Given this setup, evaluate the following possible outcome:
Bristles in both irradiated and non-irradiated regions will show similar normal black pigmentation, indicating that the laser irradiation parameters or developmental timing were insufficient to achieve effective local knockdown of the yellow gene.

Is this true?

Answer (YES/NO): NO